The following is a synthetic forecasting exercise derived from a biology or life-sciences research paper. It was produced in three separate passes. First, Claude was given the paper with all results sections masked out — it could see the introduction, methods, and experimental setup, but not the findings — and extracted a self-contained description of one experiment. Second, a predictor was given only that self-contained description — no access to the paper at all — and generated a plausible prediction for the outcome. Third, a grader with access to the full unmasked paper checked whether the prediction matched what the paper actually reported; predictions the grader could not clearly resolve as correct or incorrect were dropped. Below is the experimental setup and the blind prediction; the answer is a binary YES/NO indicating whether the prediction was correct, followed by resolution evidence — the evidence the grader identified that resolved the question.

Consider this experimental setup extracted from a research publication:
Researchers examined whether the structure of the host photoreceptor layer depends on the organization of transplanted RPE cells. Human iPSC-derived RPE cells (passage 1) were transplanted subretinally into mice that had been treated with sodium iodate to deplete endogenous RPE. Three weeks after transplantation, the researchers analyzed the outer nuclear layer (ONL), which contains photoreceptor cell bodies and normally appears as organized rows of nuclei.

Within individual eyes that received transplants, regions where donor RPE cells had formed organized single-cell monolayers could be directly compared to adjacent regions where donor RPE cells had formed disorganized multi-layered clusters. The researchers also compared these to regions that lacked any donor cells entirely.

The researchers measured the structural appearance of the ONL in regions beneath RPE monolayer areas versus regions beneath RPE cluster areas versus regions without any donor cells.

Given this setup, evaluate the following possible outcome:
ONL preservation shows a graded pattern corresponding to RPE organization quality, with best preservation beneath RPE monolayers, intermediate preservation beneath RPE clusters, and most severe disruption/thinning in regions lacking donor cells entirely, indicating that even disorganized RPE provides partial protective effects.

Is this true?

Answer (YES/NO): NO